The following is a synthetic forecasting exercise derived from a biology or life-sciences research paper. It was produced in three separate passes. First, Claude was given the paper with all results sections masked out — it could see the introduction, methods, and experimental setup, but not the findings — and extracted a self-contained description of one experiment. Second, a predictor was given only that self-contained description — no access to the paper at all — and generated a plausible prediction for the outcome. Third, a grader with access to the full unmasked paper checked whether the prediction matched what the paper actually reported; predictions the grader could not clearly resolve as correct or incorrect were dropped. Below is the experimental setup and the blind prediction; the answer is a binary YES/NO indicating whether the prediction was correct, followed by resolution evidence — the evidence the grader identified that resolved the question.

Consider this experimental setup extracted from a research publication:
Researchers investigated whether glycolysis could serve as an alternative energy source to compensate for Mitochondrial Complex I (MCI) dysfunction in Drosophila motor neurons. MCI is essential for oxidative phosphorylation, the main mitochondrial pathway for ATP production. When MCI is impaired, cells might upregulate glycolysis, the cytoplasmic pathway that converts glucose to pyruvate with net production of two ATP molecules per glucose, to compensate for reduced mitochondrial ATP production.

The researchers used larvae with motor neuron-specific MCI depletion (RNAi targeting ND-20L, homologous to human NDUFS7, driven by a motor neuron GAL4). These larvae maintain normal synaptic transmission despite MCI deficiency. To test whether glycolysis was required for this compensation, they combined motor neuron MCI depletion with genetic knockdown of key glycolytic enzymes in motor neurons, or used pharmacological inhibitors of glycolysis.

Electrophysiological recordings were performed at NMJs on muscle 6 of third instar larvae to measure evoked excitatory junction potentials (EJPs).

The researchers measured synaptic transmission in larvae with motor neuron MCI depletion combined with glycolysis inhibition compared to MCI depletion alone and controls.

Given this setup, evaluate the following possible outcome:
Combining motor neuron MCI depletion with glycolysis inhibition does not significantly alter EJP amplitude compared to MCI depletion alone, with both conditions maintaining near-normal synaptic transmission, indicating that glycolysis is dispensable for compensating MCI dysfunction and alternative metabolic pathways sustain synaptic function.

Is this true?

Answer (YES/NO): NO